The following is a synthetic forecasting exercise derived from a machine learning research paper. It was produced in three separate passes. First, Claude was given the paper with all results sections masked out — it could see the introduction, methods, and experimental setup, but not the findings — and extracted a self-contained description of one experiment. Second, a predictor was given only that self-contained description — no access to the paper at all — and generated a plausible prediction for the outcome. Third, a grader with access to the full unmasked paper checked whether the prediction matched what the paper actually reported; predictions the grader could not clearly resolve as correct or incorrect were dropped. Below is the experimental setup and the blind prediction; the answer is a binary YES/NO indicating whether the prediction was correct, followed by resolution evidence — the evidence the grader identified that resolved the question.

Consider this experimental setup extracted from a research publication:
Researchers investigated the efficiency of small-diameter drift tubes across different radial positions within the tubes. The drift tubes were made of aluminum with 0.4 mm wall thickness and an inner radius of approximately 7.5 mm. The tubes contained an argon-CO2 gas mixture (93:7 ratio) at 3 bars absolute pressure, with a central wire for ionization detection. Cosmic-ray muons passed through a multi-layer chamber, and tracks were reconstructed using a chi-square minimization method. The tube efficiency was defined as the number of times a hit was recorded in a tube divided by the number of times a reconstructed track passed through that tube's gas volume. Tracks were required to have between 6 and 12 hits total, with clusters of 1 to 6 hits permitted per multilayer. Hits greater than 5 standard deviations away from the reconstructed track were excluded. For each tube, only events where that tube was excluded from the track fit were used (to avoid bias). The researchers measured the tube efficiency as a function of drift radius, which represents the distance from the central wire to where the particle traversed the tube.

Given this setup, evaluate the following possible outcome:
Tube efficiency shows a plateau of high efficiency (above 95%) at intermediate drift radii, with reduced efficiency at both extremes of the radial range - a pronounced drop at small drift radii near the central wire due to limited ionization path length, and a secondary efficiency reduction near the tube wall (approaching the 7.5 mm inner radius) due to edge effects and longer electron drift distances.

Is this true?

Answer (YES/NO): NO